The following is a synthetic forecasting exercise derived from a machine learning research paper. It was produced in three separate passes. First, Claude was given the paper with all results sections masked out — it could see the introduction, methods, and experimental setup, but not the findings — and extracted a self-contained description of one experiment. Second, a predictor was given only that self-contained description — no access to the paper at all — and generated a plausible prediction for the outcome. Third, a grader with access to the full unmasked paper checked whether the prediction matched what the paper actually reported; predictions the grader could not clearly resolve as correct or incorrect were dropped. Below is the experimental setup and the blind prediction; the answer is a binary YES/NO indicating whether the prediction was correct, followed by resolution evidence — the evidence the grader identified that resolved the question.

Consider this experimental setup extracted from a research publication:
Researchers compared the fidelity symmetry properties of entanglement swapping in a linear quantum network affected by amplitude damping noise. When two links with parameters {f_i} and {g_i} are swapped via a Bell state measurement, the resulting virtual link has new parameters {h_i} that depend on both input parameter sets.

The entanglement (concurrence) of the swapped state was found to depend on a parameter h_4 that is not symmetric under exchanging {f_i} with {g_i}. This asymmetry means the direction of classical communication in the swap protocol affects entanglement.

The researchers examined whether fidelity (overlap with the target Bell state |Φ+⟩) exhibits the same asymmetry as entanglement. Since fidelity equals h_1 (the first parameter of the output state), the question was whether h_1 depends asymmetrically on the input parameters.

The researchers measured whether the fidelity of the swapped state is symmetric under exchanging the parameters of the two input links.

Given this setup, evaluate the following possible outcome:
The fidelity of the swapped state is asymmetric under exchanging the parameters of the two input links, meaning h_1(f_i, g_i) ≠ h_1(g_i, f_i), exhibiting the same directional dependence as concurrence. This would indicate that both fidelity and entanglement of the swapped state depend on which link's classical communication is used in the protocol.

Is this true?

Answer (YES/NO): NO